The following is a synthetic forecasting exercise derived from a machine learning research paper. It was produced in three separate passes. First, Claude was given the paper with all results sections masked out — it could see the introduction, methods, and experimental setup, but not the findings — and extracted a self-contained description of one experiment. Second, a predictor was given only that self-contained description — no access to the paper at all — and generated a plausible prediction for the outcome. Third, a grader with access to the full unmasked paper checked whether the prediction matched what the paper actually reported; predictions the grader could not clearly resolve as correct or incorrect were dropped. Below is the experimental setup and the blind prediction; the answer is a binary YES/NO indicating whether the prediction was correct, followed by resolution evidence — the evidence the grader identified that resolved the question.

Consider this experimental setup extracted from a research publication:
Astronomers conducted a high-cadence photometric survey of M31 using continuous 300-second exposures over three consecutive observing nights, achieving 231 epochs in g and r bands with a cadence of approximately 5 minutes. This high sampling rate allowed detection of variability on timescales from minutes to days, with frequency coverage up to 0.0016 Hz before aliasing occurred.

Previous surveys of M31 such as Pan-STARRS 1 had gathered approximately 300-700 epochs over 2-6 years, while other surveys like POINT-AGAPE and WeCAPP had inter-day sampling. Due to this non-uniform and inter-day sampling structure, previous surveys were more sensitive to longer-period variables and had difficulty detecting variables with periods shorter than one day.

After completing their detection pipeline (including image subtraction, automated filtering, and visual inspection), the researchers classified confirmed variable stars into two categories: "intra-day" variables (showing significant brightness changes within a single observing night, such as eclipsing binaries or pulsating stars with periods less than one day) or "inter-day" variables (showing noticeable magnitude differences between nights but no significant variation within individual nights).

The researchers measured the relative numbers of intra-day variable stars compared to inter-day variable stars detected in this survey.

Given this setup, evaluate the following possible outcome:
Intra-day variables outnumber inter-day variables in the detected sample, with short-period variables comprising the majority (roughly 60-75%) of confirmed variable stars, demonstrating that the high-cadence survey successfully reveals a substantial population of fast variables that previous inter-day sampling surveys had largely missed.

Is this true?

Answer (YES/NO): NO